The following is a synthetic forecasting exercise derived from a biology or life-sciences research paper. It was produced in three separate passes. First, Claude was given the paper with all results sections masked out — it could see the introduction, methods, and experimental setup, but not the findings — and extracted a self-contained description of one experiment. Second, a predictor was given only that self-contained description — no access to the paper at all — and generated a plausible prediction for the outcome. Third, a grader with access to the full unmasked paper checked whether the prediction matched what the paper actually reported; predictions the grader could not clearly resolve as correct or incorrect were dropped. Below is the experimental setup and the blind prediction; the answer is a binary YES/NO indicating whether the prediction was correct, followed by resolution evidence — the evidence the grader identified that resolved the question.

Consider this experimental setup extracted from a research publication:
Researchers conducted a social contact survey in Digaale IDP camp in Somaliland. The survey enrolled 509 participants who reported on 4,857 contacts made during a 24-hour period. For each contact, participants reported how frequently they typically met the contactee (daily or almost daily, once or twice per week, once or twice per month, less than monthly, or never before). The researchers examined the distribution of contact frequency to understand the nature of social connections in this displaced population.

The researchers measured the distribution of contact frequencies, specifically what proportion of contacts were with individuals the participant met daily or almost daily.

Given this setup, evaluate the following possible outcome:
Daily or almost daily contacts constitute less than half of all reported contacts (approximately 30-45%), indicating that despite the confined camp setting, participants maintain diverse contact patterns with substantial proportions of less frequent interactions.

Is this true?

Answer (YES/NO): NO